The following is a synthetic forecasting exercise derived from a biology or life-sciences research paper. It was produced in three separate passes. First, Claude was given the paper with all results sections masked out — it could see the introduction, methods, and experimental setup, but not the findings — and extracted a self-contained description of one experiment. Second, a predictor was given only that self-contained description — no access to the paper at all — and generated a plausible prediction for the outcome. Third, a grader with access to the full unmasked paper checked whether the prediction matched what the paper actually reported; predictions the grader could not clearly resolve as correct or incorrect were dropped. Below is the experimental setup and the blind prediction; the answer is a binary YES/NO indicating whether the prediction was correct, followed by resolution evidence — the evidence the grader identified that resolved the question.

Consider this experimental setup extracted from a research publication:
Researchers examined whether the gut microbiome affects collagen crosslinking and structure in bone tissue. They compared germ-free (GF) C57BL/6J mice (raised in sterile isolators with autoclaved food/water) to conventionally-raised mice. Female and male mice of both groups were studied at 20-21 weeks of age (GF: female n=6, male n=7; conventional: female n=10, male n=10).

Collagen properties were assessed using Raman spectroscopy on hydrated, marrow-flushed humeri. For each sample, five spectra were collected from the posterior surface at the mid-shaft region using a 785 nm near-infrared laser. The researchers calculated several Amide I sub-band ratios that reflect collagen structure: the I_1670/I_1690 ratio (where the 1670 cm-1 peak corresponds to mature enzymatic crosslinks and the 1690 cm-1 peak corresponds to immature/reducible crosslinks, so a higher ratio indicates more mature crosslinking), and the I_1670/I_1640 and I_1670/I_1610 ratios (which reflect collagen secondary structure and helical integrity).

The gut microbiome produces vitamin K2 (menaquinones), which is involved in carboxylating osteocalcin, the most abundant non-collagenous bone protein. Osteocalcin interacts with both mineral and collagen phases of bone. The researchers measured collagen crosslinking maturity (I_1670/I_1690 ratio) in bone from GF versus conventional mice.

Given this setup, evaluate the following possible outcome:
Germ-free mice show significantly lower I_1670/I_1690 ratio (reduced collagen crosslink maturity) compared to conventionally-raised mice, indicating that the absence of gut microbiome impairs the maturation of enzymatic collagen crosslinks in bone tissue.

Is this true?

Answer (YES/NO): NO